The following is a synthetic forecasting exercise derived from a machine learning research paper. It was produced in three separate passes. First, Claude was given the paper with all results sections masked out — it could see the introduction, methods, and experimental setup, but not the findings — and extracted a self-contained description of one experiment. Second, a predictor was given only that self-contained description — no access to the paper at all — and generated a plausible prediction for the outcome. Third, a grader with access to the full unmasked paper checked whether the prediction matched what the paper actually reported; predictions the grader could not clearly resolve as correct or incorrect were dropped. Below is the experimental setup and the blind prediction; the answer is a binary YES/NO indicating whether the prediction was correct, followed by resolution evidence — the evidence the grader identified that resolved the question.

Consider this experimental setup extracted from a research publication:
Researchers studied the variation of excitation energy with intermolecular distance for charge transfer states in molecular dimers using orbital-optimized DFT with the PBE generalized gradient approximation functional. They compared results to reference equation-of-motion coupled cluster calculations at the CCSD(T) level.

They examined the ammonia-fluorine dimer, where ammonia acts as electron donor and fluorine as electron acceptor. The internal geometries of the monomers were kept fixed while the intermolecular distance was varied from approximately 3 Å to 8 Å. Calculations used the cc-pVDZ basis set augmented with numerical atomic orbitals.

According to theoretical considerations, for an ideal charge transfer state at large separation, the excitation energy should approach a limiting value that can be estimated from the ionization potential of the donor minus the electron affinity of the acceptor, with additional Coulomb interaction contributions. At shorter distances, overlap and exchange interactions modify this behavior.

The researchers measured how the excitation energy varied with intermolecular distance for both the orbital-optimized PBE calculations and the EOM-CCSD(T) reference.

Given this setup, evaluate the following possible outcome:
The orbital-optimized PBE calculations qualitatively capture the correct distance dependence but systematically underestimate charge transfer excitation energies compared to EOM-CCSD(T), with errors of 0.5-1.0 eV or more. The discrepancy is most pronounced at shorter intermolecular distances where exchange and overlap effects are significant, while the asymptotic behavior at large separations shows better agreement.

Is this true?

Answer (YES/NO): NO